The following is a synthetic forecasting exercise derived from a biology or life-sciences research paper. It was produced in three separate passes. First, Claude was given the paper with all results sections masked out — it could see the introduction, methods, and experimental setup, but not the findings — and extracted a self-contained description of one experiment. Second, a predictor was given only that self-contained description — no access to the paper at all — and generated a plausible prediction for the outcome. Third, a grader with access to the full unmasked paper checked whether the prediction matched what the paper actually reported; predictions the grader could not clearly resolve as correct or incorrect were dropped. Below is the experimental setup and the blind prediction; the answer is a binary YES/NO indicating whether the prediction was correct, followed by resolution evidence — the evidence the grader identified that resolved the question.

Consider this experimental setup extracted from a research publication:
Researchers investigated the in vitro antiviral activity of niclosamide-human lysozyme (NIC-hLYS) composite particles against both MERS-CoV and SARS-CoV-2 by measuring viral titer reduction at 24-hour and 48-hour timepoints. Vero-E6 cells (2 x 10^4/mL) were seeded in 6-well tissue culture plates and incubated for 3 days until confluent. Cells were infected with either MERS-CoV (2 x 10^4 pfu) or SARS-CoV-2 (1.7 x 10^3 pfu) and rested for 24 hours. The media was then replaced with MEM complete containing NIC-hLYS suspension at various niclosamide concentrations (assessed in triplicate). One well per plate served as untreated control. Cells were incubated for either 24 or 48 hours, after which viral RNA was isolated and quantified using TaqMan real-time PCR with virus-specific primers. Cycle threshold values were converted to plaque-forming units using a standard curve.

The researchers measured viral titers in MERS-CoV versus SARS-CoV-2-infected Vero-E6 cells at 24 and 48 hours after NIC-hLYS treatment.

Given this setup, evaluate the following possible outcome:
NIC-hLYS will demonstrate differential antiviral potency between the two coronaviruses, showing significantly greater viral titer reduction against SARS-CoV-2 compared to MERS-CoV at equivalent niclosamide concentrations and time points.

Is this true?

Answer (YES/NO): NO